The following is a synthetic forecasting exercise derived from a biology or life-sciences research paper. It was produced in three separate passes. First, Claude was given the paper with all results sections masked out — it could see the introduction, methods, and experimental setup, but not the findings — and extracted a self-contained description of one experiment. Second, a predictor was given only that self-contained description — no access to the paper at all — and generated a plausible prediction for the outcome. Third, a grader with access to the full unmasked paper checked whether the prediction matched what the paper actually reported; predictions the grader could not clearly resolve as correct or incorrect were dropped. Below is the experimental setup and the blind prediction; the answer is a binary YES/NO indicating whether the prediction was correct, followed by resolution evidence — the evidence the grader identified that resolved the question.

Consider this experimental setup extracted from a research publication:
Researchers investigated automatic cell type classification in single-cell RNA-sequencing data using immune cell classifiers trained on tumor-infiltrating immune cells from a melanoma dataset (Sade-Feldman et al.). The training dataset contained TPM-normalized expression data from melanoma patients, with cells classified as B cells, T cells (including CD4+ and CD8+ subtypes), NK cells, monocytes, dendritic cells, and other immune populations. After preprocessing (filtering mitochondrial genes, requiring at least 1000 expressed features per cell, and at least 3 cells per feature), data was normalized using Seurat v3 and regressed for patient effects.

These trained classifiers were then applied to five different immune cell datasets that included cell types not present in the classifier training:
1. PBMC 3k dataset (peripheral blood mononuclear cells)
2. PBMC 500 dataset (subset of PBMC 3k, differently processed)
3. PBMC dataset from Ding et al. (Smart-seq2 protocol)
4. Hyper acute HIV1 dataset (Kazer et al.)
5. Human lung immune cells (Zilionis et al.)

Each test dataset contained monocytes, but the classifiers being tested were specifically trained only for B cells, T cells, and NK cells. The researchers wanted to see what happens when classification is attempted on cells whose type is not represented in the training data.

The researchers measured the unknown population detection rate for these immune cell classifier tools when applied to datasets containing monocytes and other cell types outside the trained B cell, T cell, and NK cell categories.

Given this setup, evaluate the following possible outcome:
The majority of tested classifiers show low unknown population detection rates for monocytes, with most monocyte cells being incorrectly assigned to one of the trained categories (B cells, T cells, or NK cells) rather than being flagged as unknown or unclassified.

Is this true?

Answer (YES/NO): NO